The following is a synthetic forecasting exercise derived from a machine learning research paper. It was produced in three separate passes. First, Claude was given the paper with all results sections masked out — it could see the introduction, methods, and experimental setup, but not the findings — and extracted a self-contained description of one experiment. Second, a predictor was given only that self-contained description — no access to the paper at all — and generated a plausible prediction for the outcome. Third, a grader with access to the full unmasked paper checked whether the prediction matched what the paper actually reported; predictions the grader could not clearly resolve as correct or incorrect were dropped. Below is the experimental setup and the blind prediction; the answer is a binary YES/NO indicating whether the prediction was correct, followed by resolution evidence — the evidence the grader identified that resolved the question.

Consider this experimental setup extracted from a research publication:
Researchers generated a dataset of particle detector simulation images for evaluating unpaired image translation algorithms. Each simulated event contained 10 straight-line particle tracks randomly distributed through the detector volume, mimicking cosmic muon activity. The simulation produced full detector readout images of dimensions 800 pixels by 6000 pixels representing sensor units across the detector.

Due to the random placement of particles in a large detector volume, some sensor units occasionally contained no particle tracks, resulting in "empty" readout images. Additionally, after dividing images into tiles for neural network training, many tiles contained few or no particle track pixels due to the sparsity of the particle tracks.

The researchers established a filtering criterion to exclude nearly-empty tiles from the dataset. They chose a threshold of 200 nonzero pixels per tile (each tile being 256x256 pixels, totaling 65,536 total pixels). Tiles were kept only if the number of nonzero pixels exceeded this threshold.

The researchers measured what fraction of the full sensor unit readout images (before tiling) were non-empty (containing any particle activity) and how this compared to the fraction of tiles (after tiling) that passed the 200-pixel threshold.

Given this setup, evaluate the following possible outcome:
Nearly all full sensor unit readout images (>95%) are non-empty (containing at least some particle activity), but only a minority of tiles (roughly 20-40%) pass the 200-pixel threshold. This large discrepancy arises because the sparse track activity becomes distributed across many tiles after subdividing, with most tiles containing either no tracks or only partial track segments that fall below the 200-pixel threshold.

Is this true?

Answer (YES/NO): NO